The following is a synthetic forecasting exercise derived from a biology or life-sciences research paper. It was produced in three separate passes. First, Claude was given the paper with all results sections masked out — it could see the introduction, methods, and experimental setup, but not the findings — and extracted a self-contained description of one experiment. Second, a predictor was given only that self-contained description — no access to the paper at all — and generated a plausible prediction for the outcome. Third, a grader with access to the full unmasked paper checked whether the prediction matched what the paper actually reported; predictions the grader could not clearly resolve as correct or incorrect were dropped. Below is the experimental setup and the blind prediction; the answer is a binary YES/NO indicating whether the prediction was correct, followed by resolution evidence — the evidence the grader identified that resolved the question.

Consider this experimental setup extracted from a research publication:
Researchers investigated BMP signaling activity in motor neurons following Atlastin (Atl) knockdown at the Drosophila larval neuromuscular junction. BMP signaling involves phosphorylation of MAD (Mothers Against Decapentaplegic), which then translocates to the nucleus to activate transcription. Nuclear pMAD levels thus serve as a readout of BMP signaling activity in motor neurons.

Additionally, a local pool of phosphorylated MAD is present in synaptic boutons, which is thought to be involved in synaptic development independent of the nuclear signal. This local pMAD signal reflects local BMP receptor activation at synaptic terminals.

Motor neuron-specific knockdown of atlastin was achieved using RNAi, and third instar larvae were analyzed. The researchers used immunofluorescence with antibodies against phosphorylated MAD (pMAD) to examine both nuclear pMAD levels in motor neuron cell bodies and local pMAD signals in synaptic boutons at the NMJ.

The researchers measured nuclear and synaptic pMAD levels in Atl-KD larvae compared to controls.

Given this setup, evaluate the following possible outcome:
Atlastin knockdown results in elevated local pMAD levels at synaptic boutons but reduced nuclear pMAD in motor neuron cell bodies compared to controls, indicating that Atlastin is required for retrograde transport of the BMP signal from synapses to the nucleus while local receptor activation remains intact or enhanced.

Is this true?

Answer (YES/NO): NO